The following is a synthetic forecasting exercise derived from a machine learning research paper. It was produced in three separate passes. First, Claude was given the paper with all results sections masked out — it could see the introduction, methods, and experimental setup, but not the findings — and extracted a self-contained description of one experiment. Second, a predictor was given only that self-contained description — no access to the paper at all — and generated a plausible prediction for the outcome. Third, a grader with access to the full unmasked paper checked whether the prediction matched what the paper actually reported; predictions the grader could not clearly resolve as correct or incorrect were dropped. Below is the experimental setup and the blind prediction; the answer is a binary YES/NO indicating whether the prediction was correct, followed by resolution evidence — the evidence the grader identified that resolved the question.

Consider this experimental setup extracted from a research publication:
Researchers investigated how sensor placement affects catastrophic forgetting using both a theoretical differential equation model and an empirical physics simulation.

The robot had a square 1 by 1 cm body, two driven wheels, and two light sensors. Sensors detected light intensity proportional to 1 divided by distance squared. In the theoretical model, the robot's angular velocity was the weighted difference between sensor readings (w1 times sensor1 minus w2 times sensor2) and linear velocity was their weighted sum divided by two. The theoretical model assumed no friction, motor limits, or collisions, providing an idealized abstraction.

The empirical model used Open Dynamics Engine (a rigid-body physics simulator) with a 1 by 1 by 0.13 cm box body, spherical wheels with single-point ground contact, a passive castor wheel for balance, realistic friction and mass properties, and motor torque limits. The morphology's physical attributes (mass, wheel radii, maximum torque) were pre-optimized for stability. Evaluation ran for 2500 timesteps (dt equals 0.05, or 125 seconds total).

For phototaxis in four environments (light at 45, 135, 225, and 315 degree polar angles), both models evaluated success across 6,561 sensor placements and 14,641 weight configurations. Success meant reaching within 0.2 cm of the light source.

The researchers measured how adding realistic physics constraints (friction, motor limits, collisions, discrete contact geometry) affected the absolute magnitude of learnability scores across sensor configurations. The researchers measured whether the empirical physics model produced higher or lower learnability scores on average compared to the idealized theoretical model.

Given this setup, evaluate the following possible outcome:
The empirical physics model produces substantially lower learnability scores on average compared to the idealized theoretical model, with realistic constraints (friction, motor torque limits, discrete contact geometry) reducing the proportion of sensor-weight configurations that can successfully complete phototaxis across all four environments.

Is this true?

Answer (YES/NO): YES